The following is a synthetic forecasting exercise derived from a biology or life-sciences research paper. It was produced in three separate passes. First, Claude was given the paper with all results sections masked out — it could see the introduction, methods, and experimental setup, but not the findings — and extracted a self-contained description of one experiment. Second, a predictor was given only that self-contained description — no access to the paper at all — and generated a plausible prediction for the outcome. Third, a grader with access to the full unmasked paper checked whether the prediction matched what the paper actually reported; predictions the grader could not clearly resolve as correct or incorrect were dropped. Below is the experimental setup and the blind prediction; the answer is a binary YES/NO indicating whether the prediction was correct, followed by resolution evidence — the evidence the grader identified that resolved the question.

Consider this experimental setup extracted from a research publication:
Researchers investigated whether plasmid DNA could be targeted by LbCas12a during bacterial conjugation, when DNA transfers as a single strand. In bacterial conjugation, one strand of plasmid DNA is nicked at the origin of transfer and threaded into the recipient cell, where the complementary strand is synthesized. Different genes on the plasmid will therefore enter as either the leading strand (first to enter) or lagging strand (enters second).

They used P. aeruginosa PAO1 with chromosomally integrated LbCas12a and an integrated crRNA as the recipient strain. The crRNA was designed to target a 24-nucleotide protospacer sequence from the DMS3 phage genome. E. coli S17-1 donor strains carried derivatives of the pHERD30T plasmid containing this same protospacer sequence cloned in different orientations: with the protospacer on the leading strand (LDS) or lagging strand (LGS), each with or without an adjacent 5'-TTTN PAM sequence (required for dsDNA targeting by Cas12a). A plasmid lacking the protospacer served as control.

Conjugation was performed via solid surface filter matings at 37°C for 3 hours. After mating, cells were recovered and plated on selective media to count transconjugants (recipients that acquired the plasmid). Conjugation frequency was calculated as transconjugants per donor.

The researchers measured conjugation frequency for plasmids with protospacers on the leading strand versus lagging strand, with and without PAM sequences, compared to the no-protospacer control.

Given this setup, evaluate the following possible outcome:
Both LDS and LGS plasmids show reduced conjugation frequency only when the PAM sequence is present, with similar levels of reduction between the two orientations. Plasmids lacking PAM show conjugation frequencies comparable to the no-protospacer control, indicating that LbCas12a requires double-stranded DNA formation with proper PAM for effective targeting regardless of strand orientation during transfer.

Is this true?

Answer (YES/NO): YES